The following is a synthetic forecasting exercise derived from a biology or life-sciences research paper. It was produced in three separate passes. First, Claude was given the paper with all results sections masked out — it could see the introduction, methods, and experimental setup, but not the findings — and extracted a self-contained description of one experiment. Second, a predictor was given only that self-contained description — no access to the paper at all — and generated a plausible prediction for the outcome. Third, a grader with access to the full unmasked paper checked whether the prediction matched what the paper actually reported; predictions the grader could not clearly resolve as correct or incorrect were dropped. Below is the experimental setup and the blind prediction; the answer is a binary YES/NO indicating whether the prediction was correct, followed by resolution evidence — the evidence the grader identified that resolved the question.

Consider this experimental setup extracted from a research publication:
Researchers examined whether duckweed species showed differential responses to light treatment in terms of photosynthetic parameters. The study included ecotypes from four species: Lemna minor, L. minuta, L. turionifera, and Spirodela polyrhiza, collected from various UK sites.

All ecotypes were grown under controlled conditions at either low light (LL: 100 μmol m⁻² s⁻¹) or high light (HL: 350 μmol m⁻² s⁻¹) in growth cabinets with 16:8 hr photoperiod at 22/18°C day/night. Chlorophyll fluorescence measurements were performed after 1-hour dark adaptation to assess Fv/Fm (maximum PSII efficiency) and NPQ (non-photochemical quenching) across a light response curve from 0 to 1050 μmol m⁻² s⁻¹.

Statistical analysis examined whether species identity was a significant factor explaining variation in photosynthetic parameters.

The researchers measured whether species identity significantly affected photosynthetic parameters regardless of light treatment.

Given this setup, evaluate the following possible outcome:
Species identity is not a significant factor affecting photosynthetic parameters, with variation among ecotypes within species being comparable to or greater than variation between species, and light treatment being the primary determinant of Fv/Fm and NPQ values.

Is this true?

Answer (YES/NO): NO